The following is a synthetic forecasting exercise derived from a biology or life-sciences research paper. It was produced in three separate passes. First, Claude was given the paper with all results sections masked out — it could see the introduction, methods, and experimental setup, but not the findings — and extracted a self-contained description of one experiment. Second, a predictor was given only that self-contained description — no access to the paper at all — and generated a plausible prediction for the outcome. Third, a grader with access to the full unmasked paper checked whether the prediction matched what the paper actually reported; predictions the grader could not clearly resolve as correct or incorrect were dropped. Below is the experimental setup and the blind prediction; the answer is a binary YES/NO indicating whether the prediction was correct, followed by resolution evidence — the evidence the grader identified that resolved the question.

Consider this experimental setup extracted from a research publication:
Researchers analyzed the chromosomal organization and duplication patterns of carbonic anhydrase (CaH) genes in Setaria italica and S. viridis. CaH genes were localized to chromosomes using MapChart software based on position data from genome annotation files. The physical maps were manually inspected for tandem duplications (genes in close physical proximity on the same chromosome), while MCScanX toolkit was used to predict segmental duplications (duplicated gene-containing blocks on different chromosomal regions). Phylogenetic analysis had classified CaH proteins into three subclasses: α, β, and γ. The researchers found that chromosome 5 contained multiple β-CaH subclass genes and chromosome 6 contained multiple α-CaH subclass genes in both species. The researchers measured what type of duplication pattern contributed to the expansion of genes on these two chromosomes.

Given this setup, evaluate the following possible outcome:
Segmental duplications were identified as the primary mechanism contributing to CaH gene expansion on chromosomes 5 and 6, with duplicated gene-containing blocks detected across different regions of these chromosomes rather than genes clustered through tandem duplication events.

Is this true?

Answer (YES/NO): NO